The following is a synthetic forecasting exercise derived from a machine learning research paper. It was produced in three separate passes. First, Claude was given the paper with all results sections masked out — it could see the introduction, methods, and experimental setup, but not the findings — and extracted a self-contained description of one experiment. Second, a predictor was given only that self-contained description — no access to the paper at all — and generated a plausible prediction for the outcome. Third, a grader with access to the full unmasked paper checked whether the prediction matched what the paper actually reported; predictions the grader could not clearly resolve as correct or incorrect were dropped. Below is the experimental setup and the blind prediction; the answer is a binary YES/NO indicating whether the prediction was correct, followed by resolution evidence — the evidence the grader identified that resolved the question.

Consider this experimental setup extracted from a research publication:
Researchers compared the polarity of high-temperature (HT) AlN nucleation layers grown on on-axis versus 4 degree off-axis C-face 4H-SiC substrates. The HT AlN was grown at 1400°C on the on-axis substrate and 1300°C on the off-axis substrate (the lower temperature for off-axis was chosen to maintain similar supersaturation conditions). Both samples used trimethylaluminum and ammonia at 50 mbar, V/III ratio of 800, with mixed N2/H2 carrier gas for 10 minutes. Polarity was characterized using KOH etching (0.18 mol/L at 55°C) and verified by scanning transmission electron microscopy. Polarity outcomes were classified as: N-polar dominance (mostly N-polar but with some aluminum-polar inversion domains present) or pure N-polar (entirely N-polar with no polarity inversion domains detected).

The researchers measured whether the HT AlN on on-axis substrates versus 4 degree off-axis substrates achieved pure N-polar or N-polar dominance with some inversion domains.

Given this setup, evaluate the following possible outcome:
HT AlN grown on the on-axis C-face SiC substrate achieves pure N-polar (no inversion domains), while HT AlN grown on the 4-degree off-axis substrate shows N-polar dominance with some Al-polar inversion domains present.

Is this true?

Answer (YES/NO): NO